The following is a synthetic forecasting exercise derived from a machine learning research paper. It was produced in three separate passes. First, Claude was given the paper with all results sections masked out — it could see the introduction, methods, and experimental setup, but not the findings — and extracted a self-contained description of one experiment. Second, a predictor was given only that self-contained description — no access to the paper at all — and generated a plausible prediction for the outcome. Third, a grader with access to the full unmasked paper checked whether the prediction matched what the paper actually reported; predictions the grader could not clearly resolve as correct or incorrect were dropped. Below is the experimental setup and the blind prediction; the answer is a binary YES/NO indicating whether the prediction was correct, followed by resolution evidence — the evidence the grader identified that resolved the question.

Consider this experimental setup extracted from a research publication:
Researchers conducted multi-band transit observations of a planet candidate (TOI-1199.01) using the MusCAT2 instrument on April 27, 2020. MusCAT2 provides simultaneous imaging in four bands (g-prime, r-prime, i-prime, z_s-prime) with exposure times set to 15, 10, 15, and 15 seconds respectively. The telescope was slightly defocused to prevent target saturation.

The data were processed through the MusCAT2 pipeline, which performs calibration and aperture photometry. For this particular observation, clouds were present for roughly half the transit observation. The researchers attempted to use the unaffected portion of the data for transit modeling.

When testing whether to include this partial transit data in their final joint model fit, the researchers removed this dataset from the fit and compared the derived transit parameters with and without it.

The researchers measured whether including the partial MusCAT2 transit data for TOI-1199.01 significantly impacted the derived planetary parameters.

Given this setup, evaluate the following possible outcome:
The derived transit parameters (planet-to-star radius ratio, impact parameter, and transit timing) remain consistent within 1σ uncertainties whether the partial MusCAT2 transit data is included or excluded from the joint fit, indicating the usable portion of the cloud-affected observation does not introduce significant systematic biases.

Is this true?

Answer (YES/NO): YES